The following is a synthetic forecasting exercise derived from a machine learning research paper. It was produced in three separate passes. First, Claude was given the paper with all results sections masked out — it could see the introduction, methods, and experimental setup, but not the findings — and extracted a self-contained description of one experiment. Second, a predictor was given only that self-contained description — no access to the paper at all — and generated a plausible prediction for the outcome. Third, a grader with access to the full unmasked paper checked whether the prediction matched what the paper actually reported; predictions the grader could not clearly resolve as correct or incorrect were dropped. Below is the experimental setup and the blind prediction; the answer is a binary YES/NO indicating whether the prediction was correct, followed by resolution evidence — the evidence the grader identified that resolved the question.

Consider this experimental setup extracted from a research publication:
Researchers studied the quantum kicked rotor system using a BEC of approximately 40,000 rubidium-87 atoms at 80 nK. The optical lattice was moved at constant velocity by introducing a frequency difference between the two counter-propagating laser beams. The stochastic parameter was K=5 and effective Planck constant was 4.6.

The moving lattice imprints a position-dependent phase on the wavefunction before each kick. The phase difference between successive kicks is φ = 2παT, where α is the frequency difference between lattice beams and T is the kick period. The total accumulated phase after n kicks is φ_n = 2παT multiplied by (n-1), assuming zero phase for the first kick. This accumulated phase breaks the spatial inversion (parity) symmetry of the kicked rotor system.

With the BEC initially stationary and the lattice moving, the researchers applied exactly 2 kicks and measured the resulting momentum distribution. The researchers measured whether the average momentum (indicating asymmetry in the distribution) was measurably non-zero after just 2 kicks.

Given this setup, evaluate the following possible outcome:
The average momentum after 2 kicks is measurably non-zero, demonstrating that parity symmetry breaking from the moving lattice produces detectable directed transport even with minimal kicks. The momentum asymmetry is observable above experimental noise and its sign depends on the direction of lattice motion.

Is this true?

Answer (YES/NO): YES